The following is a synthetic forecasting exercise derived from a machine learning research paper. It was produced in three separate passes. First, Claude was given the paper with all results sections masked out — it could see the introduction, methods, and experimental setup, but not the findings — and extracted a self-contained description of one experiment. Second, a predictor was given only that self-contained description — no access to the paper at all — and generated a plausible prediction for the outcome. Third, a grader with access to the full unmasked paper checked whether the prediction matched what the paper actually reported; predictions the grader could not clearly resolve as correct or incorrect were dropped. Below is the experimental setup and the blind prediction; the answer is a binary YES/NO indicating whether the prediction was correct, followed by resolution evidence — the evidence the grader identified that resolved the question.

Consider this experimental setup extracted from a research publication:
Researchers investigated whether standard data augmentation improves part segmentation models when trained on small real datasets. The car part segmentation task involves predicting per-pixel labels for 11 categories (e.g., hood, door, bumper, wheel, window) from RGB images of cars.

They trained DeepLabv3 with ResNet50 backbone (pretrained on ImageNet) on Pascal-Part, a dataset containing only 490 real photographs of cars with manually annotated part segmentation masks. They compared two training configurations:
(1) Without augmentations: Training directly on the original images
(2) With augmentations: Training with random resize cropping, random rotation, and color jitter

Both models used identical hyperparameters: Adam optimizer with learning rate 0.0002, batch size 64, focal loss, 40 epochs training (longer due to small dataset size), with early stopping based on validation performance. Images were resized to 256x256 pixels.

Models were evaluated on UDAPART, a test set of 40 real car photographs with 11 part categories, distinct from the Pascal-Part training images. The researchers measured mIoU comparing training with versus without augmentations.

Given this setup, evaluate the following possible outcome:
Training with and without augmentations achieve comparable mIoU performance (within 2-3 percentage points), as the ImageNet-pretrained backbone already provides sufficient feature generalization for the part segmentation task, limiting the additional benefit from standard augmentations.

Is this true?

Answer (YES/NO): NO